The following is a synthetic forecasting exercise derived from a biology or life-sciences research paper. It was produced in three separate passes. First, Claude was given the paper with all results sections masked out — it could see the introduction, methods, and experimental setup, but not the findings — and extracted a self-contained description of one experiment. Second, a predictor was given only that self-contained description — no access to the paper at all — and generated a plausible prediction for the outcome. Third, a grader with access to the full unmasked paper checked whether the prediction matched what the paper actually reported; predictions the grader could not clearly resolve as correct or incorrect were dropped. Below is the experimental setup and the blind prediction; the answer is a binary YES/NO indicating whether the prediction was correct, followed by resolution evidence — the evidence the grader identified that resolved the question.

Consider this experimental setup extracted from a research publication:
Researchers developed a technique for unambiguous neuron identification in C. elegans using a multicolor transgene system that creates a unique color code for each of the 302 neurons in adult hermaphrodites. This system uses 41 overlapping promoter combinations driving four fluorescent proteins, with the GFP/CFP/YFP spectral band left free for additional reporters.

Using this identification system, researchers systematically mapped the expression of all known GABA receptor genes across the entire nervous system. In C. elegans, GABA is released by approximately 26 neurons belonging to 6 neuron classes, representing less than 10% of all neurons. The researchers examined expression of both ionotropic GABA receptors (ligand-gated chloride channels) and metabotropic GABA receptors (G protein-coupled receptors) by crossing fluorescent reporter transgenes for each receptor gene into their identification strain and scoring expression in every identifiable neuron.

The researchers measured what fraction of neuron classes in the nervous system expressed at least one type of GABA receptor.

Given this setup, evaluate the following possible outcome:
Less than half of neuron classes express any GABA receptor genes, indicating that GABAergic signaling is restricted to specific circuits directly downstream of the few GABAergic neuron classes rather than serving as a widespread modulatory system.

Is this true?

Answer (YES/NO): NO